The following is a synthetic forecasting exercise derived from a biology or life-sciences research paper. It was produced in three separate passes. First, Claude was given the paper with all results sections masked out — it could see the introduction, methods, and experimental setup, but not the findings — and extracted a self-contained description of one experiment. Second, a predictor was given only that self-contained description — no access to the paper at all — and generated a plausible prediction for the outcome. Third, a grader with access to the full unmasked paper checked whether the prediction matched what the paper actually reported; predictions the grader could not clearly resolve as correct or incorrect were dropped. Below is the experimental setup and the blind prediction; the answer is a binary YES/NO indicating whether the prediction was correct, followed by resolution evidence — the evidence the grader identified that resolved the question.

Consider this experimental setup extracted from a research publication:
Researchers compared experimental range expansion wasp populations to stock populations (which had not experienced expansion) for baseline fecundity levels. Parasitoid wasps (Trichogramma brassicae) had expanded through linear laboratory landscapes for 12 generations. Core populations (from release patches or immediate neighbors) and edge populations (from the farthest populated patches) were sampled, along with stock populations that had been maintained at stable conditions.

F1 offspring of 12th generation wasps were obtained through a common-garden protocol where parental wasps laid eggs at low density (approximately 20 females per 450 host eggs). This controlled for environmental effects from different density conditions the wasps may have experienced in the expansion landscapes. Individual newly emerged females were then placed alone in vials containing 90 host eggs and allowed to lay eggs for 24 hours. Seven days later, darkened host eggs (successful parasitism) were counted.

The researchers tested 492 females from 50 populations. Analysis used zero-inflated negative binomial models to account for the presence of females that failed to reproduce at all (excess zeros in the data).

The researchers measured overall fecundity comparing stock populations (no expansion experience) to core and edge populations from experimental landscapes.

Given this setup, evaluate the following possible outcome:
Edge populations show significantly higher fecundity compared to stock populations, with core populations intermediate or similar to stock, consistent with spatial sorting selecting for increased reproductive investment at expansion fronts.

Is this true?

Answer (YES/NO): NO